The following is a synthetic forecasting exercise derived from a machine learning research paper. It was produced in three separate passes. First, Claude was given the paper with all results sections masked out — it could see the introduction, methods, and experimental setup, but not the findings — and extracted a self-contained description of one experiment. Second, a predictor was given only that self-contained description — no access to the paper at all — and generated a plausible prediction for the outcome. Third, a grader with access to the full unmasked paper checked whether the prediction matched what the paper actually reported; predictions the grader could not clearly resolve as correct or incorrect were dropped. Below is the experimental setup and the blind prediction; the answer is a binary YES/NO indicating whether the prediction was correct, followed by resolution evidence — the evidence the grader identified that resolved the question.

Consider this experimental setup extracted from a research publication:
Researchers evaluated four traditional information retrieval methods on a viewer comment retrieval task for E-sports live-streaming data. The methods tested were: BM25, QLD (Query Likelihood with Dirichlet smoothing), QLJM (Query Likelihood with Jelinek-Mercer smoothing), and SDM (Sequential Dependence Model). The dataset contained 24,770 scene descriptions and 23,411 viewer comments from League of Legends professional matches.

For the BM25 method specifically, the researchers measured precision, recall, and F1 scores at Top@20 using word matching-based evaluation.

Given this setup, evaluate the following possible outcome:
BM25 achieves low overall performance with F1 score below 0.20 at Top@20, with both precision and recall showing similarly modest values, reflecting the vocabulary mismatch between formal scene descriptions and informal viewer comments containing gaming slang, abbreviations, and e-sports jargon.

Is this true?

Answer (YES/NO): YES